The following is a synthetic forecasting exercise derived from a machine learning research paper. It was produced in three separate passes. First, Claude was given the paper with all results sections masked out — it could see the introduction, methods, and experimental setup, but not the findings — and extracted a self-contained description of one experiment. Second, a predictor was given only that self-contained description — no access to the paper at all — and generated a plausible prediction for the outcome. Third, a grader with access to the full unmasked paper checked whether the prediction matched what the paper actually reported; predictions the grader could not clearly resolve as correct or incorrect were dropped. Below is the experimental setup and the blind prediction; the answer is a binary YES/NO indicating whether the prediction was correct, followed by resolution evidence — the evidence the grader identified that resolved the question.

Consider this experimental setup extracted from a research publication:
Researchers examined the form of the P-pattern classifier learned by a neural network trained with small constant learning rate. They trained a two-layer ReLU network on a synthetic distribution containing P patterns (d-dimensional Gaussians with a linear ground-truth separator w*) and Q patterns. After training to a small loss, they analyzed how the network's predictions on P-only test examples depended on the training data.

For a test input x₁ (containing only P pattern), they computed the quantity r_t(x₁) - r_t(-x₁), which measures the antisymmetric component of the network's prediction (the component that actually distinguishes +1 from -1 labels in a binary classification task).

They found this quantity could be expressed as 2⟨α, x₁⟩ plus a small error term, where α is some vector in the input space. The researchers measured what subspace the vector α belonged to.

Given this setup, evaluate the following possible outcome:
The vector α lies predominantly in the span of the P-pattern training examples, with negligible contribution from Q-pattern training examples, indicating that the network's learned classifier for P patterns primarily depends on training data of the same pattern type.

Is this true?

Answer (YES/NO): YES